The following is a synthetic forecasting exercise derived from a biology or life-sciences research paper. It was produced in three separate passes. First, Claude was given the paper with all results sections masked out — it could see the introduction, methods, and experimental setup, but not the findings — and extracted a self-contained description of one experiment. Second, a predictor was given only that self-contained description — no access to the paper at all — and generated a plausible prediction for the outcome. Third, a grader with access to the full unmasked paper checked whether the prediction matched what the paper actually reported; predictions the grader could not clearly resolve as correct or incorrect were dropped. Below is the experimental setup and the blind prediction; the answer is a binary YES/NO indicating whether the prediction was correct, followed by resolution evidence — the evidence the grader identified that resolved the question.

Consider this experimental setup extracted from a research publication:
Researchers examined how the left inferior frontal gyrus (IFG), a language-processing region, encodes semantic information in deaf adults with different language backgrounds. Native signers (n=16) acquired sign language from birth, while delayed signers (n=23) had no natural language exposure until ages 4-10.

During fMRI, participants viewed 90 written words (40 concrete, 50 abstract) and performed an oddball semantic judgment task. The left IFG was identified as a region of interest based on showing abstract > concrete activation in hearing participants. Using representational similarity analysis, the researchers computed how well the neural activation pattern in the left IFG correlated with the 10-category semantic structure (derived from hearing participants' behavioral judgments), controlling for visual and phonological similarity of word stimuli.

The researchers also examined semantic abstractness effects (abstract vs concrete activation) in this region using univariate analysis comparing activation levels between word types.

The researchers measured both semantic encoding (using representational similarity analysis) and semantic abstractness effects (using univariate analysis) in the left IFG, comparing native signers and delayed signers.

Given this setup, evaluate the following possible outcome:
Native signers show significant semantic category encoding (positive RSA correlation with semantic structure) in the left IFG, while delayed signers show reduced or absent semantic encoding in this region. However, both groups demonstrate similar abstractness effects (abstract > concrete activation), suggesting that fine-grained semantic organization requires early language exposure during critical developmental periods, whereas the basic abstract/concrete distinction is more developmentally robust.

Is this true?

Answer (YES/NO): NO